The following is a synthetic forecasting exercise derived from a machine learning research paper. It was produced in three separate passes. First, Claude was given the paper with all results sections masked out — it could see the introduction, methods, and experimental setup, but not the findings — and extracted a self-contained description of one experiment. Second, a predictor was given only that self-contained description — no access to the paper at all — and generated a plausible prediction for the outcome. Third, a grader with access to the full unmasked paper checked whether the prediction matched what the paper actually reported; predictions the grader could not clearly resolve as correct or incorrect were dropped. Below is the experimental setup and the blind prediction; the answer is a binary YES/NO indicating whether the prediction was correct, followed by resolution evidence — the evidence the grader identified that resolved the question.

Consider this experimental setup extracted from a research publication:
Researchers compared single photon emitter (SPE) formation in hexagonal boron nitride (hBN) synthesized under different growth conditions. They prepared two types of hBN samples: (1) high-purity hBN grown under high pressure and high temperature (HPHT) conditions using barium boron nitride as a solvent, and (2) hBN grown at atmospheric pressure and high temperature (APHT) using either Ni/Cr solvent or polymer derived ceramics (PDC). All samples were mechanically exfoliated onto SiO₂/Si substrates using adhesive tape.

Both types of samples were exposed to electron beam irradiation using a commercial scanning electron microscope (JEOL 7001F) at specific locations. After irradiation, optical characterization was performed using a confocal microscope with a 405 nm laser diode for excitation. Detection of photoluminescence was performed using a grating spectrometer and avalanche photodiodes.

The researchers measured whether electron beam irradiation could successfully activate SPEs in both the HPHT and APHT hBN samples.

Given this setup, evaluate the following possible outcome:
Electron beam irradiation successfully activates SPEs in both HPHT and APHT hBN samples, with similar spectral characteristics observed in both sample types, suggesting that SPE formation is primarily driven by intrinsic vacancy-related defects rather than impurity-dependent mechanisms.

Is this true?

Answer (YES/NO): NO